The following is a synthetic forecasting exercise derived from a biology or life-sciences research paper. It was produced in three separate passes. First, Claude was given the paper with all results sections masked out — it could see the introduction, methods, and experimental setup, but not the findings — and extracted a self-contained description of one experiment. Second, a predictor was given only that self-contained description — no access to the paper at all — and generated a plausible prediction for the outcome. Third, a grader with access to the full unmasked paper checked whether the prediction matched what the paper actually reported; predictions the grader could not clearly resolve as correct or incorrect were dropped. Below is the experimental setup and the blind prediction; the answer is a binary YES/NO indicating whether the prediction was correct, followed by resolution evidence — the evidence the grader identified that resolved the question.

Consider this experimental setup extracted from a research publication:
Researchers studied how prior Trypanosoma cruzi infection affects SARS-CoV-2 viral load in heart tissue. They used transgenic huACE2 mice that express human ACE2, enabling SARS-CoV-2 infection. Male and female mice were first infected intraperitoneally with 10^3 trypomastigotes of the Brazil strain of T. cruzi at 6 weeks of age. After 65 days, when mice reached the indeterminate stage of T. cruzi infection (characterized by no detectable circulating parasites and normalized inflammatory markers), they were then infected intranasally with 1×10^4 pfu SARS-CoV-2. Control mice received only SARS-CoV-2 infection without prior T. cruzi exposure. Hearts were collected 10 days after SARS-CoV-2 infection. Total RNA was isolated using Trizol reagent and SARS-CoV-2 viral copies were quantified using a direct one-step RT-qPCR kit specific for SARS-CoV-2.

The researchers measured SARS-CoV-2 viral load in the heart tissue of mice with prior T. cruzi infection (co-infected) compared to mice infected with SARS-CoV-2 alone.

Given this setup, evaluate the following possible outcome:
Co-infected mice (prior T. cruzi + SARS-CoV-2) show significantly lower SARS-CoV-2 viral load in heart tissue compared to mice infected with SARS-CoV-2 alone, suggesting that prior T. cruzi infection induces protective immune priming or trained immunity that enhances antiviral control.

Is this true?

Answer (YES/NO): YES